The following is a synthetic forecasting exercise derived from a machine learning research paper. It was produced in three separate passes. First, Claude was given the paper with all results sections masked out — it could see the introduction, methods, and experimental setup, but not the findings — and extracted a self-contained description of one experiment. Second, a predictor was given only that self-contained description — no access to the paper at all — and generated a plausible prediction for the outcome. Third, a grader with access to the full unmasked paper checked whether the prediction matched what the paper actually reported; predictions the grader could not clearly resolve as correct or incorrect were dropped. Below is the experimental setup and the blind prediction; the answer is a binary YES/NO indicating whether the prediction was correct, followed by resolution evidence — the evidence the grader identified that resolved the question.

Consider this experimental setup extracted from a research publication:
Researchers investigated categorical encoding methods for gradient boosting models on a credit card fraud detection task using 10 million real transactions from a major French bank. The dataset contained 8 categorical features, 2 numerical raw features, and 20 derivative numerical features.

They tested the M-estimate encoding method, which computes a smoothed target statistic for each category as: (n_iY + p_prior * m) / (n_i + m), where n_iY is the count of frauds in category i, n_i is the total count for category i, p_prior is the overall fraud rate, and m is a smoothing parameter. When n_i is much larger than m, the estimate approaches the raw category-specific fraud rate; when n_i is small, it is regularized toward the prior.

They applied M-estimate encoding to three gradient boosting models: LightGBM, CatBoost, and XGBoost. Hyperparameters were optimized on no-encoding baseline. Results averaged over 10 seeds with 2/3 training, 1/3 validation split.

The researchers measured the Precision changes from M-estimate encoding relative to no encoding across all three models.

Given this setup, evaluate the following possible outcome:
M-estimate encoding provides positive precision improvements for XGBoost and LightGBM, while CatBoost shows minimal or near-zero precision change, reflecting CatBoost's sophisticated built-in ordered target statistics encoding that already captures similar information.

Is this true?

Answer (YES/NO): NO